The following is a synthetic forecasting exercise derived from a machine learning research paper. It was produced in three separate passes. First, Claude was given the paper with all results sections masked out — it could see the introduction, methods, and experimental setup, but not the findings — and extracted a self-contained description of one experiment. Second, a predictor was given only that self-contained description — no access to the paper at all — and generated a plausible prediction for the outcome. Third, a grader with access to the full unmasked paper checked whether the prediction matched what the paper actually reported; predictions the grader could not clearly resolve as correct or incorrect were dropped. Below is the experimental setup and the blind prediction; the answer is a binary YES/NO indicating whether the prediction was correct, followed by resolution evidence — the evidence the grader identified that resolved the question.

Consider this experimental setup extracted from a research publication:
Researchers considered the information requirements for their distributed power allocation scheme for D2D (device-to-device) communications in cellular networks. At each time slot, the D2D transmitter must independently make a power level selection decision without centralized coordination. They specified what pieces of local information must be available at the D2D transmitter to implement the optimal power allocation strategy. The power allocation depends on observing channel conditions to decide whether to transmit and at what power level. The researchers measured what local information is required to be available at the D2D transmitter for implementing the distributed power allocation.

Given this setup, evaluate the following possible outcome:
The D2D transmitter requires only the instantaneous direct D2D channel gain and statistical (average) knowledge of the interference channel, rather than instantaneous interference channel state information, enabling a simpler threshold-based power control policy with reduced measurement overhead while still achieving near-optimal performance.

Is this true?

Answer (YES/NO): NO